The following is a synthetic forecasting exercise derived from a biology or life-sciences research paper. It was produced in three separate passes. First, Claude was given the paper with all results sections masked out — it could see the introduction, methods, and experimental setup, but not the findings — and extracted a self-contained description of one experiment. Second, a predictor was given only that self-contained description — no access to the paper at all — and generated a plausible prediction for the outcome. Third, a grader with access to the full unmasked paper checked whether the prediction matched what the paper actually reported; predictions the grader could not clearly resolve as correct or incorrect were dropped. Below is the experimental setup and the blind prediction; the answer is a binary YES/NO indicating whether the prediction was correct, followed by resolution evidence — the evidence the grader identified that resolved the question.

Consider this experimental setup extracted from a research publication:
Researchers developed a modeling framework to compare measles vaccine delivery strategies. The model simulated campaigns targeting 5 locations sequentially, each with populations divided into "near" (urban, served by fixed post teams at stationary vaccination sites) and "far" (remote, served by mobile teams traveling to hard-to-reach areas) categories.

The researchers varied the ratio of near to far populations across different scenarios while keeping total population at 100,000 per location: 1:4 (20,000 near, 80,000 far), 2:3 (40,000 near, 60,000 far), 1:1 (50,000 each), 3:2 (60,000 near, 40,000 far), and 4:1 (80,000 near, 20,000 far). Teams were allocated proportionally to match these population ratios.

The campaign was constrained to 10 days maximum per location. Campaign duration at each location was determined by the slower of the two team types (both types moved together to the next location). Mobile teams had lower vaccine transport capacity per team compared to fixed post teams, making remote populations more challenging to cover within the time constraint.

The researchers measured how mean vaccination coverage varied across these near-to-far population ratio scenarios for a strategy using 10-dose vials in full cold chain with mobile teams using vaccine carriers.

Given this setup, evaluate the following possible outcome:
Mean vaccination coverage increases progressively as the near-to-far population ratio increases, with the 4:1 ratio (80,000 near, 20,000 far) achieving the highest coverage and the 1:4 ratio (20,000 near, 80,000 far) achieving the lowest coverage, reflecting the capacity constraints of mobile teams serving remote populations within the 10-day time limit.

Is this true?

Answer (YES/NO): YES